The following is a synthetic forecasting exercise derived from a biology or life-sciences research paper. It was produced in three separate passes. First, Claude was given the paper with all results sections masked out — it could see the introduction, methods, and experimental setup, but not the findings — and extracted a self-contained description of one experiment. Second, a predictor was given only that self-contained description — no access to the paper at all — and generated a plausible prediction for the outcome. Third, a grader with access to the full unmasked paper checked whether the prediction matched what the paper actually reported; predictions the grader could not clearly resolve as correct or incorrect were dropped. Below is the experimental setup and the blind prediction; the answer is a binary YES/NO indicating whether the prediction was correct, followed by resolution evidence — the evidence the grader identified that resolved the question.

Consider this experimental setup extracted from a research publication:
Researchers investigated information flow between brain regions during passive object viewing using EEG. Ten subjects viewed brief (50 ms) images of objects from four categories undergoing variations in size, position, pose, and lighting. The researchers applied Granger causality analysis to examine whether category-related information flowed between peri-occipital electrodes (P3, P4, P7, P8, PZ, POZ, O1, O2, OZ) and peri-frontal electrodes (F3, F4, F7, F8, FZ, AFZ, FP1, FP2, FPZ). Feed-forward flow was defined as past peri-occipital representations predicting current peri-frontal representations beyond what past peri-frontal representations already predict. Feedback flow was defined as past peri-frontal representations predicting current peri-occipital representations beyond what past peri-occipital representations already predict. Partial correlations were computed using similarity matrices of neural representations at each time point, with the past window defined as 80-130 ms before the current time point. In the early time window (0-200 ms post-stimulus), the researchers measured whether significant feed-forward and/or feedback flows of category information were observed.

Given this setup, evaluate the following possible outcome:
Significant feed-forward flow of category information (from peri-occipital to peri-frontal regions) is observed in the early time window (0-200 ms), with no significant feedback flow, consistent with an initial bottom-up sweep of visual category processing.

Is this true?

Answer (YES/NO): NO